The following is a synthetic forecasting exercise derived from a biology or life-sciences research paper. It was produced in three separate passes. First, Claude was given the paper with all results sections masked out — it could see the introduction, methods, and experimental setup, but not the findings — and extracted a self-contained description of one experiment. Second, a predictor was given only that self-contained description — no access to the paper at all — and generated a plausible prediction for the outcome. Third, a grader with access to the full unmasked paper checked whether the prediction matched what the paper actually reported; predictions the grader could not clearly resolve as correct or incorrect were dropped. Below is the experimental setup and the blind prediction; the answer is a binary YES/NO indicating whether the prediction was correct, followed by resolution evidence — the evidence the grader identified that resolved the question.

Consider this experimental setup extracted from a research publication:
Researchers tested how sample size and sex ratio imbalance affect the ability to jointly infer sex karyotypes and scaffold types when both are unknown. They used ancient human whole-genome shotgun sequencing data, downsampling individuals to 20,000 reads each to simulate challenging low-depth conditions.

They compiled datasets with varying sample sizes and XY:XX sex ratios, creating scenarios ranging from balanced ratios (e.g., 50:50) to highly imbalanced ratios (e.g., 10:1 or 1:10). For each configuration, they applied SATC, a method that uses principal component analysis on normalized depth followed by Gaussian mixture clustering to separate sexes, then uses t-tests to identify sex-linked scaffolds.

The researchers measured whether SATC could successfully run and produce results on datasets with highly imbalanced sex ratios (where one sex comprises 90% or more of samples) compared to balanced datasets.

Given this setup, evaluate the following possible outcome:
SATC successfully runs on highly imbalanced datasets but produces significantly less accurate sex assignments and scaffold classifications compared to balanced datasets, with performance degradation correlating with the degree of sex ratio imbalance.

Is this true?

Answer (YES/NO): NO